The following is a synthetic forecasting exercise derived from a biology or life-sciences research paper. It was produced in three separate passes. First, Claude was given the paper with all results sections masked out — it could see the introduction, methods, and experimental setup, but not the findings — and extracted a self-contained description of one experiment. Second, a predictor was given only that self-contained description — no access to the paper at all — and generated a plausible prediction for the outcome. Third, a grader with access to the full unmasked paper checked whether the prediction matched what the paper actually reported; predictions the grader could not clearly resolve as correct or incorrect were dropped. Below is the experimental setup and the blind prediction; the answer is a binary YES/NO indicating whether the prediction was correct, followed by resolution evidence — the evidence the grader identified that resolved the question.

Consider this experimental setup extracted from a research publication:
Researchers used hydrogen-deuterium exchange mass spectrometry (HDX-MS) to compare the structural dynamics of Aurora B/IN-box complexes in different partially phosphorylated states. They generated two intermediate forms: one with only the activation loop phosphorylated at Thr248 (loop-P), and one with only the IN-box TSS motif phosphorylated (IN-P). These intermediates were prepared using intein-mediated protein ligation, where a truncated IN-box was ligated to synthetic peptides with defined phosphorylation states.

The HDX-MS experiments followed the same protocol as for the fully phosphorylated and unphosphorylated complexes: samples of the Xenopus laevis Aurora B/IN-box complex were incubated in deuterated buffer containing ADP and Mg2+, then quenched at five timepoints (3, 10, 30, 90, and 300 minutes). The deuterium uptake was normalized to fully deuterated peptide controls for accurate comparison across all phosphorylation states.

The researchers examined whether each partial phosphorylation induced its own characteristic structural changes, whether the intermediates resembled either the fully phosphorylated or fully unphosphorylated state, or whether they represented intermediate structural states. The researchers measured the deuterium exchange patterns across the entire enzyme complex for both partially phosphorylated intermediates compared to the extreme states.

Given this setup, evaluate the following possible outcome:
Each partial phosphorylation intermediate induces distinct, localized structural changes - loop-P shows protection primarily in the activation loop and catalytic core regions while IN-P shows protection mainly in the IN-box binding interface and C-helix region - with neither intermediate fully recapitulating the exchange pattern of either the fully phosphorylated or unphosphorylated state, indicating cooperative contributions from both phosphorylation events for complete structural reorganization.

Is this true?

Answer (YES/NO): NO